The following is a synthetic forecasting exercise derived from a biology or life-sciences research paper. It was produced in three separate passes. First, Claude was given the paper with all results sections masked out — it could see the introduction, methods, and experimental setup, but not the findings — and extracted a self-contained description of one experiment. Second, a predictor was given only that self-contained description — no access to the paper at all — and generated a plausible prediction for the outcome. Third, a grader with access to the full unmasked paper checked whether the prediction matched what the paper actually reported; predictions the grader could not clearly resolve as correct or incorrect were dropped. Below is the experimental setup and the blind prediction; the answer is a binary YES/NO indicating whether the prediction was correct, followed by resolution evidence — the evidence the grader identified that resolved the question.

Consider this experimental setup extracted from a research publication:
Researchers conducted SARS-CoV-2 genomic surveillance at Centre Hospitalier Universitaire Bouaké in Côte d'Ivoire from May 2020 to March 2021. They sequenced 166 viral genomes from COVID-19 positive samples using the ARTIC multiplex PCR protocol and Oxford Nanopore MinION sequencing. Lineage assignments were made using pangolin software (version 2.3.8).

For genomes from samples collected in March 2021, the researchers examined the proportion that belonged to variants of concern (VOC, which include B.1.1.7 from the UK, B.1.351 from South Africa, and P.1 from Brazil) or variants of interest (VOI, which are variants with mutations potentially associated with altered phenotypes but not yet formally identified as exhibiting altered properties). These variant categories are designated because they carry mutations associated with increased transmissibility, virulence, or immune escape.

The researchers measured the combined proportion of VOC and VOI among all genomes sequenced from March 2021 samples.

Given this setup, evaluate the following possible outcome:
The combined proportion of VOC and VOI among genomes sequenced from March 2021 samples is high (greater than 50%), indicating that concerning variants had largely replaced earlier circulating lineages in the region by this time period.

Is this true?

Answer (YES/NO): YES